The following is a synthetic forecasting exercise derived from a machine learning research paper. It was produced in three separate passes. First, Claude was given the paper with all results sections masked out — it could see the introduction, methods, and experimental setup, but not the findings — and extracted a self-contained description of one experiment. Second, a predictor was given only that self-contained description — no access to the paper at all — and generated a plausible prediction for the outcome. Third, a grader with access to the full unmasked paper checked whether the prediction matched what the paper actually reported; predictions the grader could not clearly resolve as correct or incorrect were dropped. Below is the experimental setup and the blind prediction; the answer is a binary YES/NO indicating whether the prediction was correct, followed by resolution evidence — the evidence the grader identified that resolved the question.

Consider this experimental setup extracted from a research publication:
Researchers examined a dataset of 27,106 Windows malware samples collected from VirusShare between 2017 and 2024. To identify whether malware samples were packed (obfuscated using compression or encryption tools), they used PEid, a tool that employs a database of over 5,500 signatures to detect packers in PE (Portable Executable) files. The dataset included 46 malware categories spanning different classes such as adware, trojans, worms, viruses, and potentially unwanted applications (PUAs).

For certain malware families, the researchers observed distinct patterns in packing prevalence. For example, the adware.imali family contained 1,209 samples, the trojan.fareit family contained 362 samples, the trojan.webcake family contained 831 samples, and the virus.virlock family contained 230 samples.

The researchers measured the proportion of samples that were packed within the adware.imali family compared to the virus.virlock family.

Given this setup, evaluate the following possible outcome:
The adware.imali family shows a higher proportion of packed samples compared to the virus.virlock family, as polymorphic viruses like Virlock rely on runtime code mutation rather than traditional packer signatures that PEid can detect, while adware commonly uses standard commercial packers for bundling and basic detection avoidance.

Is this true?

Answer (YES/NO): YES